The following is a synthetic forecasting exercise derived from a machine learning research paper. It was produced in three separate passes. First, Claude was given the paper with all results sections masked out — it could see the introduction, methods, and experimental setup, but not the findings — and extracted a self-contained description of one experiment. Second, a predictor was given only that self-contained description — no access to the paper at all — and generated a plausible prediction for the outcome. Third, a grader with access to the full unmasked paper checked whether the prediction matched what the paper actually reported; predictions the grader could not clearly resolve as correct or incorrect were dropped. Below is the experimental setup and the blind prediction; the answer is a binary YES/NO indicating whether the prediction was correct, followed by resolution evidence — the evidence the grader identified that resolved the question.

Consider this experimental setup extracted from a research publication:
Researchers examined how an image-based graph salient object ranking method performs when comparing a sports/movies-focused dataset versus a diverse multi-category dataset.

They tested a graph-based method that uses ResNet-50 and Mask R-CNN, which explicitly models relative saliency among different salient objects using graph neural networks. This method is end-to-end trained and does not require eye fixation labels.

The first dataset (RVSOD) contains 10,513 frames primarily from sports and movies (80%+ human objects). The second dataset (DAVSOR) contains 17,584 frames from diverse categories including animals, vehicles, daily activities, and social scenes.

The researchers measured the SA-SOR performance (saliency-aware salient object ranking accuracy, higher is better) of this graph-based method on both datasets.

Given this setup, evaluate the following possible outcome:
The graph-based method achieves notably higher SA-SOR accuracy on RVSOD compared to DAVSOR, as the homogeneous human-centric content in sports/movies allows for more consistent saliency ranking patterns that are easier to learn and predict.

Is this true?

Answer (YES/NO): YES